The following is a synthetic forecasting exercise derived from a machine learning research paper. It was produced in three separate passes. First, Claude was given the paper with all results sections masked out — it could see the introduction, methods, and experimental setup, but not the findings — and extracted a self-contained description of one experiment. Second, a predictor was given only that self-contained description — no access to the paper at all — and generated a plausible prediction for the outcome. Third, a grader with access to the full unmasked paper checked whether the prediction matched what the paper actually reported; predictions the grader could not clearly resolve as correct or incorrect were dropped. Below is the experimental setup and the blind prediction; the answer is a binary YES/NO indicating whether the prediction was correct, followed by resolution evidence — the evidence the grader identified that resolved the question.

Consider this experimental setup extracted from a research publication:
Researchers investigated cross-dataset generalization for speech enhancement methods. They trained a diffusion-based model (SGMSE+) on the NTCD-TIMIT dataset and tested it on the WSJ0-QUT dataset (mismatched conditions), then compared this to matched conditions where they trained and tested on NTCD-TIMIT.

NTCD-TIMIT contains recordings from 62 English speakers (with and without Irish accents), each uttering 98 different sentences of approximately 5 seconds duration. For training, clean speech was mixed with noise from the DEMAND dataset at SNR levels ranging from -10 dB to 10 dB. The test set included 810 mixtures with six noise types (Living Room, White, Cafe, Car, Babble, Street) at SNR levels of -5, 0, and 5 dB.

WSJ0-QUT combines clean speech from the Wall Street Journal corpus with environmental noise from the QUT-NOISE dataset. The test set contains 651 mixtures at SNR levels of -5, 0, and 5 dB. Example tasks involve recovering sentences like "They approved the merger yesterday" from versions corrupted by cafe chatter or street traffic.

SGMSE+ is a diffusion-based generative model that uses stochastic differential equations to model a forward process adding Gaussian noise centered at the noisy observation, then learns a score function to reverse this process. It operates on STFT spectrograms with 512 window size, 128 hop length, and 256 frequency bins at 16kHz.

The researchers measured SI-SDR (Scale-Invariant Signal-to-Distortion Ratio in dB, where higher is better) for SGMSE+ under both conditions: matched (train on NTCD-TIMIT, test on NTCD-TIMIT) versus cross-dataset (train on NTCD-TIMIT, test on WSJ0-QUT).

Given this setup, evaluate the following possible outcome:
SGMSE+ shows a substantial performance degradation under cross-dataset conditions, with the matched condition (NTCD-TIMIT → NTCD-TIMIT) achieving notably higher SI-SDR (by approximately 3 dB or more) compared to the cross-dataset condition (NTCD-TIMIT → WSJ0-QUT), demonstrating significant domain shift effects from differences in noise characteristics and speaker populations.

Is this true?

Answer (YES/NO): NO